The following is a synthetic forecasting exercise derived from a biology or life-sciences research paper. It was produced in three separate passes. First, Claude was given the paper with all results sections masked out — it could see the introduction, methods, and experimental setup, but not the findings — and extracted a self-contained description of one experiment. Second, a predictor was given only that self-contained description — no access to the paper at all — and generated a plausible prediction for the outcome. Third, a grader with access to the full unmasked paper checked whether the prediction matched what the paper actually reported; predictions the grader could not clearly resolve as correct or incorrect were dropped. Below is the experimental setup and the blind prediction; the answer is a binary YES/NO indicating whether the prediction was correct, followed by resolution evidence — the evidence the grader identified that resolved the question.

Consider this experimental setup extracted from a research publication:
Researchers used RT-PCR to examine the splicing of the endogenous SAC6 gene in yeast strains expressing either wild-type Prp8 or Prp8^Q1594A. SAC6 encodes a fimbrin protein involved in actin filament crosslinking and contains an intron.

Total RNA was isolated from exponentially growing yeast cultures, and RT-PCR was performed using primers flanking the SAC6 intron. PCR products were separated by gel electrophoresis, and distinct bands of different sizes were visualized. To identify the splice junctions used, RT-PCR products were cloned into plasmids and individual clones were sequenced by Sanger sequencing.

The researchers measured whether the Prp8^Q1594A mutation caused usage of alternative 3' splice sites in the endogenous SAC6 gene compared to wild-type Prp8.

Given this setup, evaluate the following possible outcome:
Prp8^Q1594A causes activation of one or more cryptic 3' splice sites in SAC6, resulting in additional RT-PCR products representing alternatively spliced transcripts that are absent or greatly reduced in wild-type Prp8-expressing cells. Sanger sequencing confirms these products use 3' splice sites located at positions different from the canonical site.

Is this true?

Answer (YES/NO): YES